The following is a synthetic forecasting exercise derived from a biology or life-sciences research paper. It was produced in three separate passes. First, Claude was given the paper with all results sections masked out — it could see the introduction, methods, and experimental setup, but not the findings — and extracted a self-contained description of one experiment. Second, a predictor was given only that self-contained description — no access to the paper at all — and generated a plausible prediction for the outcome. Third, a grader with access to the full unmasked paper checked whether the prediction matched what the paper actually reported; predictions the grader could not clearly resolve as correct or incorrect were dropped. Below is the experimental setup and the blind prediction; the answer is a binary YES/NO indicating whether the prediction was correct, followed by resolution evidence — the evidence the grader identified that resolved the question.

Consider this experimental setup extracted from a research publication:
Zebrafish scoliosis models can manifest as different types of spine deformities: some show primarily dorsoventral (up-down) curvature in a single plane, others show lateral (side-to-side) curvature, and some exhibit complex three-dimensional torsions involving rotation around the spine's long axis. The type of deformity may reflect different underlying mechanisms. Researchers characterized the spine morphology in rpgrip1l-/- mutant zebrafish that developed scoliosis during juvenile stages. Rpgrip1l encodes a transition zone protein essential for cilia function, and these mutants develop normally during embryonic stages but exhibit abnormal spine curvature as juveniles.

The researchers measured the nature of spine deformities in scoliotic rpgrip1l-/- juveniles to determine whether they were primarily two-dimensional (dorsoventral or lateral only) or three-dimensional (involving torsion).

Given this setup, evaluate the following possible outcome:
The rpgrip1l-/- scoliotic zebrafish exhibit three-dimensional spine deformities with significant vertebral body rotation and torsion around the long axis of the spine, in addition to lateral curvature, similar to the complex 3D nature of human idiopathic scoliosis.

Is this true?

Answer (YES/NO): YES